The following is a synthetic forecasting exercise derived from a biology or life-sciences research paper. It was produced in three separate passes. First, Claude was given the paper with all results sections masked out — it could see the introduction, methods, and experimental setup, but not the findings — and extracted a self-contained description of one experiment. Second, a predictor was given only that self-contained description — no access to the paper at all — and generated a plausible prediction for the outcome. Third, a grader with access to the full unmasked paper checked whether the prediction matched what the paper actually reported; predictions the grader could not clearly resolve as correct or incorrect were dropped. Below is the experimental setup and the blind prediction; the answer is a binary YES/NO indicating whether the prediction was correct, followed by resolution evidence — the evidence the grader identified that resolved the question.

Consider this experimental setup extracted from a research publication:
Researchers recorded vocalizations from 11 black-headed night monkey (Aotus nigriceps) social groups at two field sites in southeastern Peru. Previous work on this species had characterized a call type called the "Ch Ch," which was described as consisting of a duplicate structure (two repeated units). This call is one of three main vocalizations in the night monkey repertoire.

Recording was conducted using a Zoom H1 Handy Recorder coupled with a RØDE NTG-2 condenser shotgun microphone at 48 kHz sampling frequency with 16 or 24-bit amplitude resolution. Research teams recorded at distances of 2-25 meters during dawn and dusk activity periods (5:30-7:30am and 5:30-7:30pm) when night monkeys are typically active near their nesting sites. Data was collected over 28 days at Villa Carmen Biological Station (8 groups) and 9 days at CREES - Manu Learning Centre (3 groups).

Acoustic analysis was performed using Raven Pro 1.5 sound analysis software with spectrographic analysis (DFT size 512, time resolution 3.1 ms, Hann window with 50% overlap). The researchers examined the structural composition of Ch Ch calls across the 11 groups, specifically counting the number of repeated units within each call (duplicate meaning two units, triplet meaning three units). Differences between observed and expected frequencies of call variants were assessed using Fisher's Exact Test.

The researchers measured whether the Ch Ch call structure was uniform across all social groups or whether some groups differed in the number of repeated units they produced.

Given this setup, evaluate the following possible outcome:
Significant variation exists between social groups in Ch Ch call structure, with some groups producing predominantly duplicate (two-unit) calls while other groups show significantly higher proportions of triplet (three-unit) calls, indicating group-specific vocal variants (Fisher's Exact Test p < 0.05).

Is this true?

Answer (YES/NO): YES